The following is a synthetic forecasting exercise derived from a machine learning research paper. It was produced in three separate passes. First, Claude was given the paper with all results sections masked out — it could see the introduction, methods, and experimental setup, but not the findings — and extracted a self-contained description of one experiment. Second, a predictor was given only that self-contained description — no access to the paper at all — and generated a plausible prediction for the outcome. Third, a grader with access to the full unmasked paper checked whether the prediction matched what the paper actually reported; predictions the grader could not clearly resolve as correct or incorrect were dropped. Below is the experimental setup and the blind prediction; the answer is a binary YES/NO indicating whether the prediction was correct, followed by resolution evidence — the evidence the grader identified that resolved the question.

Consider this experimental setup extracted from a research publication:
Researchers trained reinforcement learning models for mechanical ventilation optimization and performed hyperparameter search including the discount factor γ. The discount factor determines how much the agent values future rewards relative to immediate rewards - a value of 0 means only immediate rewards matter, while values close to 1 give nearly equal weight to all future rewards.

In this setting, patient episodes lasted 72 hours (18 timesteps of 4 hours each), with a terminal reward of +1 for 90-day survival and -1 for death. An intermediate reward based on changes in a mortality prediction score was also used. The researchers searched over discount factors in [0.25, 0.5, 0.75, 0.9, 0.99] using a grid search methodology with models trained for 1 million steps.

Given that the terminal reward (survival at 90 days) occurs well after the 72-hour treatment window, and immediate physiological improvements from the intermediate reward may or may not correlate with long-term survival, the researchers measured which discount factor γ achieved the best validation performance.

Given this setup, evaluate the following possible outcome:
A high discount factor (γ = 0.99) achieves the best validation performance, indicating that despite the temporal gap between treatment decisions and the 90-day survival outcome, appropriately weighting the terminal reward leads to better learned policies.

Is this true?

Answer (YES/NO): NO